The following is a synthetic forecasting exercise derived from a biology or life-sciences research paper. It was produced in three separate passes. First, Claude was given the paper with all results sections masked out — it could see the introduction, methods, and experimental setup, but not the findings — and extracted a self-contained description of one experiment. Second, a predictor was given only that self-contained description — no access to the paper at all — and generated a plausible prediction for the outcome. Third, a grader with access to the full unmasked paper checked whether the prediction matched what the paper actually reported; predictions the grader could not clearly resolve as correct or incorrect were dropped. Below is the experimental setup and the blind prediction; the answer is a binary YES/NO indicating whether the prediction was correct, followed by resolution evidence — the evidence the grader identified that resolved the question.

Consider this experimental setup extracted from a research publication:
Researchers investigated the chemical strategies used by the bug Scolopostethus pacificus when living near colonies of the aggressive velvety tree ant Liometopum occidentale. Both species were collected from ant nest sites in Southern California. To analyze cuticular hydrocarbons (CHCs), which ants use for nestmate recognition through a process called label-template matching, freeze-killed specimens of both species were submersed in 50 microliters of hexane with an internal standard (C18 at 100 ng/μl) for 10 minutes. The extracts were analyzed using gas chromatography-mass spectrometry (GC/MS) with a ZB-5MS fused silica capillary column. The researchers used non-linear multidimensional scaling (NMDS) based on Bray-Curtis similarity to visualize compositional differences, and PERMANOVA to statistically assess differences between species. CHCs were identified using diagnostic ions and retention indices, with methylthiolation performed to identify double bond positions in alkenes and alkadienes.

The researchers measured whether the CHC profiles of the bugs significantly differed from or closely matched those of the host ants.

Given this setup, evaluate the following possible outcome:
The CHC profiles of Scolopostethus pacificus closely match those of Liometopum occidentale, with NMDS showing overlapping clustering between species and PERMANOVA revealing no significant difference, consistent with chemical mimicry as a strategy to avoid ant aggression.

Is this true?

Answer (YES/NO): NO